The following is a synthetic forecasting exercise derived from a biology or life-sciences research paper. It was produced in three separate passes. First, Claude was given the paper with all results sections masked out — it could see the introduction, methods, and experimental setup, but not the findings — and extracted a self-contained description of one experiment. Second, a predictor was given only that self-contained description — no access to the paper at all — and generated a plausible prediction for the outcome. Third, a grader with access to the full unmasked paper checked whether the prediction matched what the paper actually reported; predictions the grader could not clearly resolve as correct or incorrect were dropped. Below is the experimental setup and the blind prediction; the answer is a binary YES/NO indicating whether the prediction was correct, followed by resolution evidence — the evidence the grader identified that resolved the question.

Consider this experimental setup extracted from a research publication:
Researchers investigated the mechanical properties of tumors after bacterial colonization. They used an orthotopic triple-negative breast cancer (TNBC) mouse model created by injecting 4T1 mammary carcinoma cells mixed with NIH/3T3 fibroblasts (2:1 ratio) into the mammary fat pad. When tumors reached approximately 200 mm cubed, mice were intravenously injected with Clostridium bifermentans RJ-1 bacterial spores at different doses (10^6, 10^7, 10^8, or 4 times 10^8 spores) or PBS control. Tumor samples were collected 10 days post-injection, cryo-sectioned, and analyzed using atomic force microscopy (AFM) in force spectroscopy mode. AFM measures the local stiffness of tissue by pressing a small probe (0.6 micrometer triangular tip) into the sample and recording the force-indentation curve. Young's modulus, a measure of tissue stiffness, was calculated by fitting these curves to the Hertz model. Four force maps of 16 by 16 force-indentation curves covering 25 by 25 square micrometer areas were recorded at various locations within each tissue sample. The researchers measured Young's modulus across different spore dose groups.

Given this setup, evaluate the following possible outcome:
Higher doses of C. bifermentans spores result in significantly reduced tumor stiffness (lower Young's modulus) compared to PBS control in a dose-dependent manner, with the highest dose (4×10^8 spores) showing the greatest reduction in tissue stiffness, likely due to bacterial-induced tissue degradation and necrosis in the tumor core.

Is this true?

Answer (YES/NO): NO